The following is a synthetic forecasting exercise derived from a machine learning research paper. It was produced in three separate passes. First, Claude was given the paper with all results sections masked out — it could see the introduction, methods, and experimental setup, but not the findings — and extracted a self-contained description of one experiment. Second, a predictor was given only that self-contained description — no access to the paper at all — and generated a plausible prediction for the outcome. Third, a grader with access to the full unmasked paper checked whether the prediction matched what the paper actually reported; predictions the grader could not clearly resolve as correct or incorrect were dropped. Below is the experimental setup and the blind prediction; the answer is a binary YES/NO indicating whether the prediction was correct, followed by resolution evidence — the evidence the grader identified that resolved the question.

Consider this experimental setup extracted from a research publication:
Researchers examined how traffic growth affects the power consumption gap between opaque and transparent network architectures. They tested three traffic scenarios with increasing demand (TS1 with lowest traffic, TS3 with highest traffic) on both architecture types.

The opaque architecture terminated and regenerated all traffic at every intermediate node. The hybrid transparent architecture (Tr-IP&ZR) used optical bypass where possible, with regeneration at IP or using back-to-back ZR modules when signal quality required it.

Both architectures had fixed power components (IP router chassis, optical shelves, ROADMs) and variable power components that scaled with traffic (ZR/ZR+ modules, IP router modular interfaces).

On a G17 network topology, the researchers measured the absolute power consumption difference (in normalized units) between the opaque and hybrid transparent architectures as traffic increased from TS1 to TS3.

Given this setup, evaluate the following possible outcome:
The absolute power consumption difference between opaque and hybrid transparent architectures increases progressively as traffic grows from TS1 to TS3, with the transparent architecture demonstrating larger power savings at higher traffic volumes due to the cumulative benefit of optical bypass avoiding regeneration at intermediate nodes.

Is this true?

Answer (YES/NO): YES